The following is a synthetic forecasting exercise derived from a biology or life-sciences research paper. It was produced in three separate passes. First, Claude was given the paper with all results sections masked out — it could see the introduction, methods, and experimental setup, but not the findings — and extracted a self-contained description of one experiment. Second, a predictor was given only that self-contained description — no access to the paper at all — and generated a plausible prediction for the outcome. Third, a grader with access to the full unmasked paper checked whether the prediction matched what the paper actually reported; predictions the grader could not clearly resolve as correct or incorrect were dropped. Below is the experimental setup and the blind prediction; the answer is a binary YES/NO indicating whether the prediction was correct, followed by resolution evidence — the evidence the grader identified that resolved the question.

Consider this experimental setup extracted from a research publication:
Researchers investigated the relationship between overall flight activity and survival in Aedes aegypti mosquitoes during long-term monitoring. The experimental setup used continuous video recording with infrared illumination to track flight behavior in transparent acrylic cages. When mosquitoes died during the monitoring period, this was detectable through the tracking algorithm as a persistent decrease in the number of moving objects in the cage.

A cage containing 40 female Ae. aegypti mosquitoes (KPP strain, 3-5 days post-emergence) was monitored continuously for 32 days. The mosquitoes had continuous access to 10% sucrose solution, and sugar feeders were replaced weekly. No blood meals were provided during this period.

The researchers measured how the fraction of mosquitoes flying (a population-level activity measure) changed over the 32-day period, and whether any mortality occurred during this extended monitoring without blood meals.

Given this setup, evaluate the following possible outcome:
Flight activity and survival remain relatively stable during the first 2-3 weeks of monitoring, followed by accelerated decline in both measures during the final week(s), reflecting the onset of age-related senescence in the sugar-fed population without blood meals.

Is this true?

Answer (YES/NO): NO